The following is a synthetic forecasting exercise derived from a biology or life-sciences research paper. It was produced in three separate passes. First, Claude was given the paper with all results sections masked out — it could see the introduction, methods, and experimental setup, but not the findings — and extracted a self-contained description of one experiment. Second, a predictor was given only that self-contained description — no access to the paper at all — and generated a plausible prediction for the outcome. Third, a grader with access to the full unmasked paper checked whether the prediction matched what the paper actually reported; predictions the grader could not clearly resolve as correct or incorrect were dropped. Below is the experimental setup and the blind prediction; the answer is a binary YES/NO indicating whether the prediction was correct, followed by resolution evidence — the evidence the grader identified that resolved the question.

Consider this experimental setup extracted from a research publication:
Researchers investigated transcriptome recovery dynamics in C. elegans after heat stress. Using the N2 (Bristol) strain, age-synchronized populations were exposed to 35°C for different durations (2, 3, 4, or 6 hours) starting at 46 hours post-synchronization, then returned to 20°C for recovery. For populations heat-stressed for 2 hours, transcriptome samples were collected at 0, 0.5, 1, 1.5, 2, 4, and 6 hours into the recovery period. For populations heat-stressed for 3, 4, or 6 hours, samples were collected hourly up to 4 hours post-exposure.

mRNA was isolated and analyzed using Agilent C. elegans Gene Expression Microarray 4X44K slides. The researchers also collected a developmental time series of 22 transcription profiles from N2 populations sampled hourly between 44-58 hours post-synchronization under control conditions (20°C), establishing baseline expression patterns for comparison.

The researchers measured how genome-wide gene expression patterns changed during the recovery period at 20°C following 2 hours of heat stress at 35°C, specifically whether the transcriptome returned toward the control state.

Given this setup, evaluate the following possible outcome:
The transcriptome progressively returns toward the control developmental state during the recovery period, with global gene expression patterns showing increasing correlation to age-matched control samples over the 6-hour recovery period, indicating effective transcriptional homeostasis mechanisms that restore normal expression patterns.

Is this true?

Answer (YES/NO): NO